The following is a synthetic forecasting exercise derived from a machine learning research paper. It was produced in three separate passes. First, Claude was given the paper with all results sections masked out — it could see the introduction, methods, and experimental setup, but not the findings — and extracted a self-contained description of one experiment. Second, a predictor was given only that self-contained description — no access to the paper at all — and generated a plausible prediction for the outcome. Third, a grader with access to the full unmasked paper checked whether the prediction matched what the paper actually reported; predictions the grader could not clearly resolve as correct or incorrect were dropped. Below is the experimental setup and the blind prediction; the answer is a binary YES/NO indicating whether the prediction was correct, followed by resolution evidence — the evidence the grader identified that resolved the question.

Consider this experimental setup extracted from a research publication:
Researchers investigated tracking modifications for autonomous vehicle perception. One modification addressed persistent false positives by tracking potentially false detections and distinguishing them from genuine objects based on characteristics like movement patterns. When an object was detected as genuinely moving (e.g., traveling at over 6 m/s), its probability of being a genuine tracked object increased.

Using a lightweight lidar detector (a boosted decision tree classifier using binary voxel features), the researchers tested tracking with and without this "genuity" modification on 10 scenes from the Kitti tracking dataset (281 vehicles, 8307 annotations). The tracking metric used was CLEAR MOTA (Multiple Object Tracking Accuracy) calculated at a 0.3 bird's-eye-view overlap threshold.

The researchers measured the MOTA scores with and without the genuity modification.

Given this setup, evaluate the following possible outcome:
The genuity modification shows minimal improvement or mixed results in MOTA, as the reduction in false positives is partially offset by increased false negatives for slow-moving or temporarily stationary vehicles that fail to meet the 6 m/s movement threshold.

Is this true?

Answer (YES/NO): NO